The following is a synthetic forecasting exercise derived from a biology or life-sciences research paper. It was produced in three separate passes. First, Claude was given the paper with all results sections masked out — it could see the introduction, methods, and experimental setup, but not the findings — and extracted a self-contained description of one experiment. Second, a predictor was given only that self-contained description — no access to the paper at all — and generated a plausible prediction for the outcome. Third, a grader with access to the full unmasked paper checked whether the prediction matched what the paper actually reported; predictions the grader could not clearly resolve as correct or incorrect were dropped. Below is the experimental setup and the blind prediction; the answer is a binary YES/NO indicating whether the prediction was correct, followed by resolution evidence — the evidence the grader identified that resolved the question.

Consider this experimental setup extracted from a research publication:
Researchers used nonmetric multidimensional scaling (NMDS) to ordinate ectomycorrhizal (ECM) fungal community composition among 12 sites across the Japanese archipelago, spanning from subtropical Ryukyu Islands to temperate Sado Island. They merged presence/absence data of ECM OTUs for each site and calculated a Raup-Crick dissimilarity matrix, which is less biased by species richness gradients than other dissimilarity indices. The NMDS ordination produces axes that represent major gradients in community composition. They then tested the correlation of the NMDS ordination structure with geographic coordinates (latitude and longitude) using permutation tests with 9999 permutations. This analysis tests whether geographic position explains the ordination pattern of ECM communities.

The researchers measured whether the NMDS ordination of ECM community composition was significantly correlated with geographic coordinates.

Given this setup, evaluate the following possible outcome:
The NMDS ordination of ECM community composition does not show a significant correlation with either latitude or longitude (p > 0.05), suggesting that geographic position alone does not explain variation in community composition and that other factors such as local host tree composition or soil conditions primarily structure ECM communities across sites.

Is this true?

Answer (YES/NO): NO